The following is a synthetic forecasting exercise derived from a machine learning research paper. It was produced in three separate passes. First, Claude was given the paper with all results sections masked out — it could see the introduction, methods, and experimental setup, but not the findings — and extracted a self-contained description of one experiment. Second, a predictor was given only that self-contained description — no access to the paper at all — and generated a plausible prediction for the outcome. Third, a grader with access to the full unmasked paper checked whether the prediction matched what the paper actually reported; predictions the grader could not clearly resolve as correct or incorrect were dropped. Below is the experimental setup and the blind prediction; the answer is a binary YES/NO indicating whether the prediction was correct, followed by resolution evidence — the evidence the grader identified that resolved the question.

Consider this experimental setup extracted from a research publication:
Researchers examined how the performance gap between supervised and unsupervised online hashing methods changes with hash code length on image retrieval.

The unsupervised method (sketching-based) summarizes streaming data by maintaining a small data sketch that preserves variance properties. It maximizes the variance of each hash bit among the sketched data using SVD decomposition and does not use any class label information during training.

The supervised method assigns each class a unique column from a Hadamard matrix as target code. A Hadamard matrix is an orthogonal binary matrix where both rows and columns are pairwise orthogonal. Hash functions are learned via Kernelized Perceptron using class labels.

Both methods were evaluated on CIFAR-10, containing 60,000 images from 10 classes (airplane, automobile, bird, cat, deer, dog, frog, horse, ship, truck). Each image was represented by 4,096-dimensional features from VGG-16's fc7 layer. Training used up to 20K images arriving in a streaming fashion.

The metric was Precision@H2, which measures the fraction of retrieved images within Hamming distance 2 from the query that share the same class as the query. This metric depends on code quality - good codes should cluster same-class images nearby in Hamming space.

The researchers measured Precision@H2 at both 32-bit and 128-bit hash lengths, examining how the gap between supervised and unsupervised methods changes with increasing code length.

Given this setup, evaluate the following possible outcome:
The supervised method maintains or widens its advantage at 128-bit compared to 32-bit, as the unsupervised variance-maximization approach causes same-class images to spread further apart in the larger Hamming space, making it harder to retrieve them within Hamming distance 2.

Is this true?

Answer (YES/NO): YES